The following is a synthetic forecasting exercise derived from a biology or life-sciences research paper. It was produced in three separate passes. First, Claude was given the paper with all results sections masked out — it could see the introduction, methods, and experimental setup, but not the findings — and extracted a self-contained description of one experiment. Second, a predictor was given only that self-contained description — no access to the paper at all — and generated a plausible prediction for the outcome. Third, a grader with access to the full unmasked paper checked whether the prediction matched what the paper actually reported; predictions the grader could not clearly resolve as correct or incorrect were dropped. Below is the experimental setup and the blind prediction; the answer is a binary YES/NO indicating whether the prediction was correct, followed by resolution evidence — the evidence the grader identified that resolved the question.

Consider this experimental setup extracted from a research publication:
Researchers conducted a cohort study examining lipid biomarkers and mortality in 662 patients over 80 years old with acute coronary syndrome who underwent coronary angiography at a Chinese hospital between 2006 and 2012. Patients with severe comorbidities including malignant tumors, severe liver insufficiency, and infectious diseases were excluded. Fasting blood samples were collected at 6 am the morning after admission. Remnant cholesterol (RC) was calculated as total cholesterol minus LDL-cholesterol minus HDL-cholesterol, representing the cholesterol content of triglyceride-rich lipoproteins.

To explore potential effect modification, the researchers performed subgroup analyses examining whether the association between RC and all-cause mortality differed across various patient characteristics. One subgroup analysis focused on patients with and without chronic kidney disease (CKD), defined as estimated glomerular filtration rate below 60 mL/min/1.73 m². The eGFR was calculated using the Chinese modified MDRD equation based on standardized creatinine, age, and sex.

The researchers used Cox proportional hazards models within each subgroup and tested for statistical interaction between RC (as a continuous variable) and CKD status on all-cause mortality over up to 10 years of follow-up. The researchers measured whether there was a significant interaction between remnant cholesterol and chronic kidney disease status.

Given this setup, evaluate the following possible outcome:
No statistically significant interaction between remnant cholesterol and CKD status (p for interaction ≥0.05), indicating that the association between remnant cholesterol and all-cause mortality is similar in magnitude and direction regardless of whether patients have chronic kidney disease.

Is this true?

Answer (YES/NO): YES